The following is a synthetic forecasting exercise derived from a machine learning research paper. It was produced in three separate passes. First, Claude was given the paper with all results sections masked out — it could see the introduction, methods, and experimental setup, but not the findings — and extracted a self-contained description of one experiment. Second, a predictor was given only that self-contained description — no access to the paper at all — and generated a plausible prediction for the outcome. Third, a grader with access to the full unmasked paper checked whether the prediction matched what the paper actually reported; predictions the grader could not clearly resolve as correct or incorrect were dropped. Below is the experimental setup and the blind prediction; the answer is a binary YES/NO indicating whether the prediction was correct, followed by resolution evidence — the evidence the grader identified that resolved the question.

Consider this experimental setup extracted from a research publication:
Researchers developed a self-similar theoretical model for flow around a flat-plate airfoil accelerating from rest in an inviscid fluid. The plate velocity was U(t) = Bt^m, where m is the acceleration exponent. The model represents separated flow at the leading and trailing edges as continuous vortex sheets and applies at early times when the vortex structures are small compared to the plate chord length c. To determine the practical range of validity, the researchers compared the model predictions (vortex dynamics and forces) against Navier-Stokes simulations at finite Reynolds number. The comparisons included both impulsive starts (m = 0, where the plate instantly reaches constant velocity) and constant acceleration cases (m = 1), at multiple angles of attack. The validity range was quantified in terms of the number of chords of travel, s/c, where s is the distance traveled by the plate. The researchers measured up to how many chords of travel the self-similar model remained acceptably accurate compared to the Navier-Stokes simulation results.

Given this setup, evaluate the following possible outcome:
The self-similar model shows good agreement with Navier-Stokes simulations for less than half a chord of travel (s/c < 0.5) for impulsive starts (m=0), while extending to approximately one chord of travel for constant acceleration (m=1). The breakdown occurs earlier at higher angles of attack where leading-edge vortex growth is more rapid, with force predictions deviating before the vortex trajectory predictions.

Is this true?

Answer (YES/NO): NO